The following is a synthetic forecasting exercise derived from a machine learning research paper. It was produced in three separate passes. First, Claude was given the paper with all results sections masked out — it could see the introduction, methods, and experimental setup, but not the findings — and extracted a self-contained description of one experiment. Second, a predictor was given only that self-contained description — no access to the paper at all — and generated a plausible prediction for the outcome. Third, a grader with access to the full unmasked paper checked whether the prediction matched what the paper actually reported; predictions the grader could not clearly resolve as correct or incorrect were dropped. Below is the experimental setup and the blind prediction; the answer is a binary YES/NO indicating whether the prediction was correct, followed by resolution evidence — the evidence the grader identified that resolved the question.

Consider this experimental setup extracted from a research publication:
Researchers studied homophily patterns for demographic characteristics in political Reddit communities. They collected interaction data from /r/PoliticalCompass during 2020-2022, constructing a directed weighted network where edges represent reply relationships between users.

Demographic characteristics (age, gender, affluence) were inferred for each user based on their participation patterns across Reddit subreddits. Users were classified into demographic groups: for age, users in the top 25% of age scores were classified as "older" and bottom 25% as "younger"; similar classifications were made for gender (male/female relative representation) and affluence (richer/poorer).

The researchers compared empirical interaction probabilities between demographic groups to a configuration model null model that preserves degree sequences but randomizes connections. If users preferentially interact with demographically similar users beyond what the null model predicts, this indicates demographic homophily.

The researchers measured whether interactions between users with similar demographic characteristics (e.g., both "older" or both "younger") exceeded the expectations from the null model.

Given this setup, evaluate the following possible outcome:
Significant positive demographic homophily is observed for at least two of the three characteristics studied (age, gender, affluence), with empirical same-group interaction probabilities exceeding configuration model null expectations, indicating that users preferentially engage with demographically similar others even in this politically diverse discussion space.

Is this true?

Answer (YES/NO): YES